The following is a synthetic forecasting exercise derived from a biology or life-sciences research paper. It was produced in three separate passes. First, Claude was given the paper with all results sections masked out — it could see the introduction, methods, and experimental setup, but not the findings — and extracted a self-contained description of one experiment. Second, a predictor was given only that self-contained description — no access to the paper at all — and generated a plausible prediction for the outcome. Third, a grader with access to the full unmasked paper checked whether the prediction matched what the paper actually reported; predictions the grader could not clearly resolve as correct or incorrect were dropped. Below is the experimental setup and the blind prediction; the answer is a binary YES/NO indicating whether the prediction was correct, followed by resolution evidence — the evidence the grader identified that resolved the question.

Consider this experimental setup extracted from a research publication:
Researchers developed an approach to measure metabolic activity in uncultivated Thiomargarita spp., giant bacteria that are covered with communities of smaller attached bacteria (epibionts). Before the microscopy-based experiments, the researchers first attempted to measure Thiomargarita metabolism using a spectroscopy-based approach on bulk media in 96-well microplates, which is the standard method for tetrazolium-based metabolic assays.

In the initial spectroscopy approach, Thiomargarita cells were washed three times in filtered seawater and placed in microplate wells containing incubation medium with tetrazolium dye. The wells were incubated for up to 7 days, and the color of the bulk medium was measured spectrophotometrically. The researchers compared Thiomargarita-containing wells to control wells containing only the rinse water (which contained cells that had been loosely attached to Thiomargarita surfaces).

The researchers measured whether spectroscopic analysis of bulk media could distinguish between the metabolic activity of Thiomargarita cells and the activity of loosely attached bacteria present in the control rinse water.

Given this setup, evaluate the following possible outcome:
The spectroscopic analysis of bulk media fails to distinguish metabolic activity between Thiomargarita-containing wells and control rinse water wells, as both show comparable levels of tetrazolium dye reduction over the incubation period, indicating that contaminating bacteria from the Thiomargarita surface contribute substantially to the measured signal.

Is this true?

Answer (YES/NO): YES